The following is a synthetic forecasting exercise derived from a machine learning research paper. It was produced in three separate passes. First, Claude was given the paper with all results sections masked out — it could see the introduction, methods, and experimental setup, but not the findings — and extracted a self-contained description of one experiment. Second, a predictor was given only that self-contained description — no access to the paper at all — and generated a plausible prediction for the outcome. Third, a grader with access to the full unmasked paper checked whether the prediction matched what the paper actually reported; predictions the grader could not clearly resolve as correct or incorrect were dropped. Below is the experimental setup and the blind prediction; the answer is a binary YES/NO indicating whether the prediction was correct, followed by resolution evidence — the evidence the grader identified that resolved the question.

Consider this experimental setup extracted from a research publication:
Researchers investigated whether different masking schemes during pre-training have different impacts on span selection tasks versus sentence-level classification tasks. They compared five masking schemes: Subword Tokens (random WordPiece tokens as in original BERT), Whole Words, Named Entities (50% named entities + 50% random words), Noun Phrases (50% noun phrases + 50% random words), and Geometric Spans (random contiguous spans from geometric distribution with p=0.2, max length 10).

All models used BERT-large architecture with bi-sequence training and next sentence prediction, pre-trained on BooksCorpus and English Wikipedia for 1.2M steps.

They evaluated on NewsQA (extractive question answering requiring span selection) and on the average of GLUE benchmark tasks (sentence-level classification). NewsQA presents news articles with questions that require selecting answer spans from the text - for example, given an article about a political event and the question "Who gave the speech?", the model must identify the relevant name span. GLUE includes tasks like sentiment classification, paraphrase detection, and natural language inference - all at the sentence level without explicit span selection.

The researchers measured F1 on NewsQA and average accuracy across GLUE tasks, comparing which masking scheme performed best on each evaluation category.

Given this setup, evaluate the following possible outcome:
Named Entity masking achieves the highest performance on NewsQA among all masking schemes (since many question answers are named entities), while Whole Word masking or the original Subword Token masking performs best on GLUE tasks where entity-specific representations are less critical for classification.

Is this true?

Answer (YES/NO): NO